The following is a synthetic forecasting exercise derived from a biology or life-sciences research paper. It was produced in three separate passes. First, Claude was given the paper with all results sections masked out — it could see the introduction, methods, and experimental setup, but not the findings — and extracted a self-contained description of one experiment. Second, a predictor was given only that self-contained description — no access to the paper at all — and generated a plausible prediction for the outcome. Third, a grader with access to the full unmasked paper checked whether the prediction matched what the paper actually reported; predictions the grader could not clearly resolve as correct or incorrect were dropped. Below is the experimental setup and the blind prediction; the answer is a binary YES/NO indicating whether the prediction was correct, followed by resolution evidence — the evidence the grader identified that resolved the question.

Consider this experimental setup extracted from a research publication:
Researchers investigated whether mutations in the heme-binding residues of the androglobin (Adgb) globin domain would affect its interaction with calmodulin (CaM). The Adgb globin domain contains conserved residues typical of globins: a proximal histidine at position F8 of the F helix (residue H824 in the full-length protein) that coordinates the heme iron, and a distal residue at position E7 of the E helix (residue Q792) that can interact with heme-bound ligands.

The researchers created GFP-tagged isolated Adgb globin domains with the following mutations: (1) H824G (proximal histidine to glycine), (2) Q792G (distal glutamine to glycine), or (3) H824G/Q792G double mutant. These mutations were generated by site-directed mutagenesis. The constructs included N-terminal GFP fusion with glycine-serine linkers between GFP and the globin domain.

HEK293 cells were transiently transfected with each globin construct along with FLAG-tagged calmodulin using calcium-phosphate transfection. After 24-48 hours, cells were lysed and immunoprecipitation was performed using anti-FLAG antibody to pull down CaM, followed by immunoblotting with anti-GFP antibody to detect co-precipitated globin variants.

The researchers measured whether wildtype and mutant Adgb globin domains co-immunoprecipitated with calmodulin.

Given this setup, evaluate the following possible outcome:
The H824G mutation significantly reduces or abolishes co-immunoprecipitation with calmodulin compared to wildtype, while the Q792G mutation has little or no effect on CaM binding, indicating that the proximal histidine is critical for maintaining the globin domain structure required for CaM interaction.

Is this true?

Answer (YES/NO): NO